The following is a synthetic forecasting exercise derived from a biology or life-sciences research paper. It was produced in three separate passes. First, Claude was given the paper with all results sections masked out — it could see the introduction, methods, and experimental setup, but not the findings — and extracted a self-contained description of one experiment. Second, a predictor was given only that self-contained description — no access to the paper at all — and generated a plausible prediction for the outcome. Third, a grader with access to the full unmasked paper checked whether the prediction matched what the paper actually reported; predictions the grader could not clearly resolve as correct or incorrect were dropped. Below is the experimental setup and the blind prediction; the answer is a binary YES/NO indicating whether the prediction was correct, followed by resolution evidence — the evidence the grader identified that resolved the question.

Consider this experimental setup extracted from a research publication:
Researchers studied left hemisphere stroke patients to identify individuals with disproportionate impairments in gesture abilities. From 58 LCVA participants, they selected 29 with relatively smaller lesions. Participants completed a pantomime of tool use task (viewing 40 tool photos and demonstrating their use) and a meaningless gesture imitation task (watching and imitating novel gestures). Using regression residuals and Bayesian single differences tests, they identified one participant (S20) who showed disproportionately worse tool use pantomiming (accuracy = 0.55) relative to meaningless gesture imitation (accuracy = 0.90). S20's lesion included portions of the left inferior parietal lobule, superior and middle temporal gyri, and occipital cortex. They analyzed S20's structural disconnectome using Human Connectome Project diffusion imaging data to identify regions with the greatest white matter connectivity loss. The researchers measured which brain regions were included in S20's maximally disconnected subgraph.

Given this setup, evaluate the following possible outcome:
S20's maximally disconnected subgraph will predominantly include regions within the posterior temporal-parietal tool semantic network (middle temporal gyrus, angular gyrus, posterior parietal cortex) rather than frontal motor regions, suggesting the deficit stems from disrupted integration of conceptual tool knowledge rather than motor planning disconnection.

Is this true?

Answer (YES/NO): YES